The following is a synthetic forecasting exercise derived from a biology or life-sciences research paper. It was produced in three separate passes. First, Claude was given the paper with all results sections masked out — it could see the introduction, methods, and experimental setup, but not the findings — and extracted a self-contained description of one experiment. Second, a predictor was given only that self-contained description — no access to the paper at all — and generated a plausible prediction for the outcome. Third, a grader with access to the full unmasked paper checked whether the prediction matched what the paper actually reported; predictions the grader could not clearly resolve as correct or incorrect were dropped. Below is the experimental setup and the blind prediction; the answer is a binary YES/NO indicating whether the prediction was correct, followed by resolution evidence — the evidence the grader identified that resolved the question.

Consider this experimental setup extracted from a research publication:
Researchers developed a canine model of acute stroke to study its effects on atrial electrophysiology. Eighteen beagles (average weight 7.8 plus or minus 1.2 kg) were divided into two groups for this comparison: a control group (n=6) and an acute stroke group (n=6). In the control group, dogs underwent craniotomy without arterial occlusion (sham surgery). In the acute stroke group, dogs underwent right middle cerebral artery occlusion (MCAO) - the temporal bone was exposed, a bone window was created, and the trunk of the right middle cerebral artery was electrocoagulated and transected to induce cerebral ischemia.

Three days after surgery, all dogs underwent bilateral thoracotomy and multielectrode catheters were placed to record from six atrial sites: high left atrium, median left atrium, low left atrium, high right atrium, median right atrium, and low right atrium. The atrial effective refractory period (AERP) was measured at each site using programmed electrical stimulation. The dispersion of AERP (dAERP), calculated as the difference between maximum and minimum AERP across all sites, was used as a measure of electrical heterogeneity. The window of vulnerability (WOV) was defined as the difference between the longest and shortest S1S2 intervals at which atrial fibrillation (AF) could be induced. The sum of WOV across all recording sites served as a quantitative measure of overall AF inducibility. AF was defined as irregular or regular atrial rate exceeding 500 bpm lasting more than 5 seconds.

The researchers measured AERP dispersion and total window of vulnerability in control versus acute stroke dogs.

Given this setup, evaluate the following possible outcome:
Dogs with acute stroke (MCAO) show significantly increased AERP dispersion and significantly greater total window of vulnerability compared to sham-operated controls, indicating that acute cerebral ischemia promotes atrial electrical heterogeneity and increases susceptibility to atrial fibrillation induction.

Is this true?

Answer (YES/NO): YES